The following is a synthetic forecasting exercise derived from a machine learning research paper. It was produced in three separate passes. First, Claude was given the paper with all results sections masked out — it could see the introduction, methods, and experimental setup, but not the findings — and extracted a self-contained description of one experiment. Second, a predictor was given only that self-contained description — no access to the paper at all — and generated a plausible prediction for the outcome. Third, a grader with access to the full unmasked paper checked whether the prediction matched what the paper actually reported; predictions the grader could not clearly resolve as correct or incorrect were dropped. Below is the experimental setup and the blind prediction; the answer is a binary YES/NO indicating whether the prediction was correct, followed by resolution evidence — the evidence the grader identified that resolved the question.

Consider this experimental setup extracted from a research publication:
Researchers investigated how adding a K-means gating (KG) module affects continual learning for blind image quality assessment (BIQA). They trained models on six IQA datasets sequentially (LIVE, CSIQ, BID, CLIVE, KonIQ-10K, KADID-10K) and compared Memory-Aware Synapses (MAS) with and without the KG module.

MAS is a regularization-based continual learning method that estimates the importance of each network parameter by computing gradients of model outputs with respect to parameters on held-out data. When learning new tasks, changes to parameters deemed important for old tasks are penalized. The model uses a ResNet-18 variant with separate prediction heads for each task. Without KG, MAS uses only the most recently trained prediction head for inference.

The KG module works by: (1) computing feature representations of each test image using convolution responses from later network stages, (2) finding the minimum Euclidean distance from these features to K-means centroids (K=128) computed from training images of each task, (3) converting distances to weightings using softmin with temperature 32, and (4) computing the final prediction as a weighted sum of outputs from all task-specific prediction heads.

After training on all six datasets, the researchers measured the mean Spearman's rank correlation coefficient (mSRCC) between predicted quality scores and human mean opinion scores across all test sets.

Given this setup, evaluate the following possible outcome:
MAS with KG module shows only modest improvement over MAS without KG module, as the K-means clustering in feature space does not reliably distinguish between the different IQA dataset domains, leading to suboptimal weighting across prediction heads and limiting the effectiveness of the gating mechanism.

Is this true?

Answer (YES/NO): NO